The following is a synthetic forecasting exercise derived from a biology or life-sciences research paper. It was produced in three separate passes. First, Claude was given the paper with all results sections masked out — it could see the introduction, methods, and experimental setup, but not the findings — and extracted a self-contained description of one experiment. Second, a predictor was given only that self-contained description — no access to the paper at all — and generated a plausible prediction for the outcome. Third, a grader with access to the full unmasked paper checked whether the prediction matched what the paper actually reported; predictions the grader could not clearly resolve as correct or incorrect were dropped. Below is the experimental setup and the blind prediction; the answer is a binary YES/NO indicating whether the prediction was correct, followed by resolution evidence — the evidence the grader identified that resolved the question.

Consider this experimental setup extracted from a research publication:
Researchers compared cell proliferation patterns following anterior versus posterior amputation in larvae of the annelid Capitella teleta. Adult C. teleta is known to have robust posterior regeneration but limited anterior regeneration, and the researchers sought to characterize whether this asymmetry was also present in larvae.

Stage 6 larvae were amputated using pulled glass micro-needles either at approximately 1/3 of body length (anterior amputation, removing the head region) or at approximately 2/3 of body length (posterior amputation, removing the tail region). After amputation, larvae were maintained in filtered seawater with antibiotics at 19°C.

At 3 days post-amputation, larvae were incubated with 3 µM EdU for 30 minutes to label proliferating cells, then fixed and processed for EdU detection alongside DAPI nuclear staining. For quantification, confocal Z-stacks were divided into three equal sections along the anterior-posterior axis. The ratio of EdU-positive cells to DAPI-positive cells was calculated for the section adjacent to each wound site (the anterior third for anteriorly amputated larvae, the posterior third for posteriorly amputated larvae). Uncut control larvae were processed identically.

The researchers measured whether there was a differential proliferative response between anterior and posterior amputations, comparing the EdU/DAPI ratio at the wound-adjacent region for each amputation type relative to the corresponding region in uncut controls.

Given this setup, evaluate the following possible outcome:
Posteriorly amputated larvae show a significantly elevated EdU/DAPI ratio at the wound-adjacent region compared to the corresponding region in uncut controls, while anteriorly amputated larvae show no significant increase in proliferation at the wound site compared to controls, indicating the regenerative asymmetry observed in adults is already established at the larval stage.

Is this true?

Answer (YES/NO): NO